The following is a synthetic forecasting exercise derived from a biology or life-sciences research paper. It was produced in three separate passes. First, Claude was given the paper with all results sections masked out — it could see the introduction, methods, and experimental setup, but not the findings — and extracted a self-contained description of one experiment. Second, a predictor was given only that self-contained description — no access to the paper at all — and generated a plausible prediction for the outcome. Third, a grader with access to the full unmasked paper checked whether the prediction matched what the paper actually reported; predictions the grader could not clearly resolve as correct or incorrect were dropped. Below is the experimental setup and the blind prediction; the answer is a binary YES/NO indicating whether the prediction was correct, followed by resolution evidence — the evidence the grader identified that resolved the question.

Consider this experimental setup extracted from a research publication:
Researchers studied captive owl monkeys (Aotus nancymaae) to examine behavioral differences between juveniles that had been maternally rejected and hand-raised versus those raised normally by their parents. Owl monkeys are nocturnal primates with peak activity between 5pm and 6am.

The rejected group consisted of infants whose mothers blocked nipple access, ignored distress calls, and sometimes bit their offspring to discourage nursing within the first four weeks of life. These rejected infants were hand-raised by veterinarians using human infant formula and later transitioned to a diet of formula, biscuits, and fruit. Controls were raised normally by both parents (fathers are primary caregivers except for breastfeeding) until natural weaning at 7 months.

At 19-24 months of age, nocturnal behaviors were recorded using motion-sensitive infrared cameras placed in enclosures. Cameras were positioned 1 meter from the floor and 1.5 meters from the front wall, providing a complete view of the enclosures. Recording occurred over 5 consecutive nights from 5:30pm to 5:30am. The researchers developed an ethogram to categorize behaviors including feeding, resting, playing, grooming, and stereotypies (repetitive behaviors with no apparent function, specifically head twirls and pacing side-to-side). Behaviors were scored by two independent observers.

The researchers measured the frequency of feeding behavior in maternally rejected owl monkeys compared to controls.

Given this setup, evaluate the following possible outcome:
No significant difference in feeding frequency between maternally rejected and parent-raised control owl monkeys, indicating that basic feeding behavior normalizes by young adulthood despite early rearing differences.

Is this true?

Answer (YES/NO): NO